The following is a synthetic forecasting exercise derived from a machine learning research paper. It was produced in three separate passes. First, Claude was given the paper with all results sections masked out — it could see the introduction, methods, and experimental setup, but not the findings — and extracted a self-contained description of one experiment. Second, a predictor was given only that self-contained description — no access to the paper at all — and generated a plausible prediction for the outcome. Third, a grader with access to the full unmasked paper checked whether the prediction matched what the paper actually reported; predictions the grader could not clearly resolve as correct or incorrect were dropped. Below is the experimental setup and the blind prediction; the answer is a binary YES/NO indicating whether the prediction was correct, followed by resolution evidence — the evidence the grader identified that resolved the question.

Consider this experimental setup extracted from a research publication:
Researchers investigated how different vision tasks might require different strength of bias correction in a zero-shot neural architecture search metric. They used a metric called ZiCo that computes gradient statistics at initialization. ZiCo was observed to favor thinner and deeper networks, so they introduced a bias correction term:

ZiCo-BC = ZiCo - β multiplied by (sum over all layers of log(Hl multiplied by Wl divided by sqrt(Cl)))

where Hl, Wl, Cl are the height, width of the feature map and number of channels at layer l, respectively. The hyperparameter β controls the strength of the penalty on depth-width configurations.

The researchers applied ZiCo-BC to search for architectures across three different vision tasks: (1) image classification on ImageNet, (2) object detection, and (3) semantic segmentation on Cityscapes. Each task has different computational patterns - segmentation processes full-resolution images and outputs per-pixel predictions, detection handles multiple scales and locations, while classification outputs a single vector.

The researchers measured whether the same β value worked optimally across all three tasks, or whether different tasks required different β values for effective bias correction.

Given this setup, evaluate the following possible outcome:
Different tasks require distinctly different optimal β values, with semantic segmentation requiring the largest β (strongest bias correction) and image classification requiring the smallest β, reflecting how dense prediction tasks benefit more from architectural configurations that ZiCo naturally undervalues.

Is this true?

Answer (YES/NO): NO